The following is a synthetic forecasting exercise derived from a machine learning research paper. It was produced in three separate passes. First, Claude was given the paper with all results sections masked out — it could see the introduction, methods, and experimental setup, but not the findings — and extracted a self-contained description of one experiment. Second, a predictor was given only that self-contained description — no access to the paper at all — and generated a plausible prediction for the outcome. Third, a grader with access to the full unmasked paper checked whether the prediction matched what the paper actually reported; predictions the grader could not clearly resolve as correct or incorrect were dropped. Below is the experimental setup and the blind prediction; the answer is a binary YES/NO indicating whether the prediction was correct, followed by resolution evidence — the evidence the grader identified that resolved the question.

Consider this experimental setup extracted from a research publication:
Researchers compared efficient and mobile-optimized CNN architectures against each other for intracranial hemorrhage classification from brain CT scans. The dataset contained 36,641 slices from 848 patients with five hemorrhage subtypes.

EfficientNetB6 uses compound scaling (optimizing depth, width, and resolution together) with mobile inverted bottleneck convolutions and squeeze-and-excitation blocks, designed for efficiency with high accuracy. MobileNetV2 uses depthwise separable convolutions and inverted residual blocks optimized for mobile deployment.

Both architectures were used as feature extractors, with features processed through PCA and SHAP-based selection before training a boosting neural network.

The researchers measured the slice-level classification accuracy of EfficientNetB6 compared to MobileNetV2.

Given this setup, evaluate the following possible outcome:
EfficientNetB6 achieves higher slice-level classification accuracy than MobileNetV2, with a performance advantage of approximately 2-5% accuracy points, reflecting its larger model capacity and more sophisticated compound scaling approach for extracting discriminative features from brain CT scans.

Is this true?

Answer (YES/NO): NO